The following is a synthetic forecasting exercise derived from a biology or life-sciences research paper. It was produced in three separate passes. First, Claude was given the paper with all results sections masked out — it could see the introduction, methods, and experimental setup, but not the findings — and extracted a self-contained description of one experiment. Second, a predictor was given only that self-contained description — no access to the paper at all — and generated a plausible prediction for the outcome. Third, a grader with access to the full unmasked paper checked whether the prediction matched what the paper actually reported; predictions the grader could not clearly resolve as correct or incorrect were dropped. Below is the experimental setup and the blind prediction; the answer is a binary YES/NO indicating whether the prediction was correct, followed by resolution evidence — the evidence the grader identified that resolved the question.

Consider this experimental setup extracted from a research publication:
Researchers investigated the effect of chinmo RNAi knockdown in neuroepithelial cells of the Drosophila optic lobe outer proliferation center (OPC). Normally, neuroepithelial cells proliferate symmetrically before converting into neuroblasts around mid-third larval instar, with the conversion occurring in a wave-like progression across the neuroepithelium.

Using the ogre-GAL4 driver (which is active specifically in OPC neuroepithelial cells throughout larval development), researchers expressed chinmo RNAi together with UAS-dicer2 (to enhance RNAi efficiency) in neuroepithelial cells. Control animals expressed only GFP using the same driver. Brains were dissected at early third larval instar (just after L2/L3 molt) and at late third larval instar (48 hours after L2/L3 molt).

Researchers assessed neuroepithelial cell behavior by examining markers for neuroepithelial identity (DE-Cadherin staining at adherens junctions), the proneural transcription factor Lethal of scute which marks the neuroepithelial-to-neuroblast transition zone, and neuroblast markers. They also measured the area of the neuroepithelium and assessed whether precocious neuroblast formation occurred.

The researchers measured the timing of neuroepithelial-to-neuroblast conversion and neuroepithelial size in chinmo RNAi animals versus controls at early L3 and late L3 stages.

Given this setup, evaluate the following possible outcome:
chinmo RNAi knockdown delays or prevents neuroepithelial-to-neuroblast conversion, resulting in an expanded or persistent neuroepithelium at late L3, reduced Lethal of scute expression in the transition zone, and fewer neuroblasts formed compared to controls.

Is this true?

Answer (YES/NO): NO